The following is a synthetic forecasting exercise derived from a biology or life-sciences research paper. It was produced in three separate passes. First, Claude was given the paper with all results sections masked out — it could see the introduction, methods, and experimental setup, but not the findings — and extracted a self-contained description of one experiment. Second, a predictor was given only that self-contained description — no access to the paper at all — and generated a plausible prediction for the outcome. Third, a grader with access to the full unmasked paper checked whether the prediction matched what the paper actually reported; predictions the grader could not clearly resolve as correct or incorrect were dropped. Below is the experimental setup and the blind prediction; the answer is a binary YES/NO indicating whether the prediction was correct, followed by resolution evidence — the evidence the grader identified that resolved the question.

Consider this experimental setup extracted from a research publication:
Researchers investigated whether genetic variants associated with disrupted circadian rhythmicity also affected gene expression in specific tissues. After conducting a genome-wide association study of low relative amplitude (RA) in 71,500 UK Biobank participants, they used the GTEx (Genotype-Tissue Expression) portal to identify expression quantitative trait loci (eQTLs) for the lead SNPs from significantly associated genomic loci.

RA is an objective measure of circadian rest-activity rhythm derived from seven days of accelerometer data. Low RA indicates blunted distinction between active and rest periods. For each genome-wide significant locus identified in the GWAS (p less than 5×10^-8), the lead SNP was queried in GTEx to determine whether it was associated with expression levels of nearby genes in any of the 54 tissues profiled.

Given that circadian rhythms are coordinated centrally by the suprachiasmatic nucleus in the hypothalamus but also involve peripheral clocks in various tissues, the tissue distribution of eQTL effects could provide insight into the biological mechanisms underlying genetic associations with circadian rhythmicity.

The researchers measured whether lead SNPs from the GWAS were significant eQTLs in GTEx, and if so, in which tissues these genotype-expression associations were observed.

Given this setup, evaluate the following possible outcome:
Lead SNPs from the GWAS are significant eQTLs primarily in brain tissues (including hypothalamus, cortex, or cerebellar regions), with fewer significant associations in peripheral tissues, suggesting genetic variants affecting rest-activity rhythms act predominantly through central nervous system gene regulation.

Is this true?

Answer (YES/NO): NO